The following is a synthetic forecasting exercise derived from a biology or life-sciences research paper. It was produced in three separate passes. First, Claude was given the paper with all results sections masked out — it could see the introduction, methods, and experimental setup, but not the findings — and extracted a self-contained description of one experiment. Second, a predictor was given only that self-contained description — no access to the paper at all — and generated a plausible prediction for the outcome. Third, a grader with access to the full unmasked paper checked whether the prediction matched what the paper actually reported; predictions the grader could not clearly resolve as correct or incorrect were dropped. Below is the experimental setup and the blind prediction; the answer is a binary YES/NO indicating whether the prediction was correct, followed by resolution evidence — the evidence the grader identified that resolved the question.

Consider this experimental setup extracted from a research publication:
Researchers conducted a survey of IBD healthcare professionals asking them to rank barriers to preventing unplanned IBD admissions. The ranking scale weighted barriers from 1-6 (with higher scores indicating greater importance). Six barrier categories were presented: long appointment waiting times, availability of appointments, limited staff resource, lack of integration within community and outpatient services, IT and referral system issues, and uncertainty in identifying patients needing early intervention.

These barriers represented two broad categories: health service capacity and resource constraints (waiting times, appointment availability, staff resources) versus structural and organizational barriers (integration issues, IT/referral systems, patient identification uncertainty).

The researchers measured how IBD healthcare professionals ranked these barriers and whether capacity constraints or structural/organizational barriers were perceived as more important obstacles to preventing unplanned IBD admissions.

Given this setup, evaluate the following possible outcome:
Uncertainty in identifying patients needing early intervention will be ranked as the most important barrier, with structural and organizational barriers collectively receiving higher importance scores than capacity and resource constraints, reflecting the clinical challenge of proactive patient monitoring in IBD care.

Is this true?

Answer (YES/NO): NO